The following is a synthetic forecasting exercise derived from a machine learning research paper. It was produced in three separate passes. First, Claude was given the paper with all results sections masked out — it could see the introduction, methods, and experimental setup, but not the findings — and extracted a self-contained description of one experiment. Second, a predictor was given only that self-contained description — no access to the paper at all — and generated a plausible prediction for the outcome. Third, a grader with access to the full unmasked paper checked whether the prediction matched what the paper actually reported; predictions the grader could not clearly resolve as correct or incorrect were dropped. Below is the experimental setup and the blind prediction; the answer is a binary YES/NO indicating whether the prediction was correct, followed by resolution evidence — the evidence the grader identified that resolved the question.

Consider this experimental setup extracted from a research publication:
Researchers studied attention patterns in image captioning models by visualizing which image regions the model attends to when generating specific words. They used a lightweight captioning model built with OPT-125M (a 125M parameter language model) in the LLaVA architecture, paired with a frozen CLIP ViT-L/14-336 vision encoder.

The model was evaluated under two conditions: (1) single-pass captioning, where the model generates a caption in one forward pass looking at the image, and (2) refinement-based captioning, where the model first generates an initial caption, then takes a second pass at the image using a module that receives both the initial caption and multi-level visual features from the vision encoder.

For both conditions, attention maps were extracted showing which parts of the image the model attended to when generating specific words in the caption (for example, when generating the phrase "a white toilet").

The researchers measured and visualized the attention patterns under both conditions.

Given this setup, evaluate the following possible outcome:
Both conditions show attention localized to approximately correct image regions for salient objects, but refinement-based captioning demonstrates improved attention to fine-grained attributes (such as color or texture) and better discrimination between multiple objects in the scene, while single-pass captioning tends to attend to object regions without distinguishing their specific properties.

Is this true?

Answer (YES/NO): NO